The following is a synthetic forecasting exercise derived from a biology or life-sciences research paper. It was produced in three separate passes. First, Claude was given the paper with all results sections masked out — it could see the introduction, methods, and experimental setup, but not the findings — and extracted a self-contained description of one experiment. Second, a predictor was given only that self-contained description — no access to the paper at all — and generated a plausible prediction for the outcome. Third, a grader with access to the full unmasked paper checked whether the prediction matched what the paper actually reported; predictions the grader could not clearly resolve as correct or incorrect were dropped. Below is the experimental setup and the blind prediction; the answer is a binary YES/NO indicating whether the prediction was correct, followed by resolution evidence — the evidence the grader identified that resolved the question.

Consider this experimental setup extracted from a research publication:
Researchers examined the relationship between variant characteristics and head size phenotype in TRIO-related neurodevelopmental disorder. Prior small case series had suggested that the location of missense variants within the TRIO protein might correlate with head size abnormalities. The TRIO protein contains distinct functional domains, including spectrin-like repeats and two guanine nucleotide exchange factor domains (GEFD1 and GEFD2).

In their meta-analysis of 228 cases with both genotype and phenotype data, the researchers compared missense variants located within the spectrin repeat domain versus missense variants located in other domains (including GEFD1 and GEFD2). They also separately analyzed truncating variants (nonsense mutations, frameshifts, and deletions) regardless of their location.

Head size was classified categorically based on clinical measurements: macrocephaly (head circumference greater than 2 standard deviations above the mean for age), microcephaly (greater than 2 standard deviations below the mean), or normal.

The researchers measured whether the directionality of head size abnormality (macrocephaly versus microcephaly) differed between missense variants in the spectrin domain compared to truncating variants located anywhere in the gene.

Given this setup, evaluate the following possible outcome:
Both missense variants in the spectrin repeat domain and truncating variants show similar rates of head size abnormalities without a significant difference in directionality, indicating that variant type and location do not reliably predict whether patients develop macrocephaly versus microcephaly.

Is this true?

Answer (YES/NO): NO